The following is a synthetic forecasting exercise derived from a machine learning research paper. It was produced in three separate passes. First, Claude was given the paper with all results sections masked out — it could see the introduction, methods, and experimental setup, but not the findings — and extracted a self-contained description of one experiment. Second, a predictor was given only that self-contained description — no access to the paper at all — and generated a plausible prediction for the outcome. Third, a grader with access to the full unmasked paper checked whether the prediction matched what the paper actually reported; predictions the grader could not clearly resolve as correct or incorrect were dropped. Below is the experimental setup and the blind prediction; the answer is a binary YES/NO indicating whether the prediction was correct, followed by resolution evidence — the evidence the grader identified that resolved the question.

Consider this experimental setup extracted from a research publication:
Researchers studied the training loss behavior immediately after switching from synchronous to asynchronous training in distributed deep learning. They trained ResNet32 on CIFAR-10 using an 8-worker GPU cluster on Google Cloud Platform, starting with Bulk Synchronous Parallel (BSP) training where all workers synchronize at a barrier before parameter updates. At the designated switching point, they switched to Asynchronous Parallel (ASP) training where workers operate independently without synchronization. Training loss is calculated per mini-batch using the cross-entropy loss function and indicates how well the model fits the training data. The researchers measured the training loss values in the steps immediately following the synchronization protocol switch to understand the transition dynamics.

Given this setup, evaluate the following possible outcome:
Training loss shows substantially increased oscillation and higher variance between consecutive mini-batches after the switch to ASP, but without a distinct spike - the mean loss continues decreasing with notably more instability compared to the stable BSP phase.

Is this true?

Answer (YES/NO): NO